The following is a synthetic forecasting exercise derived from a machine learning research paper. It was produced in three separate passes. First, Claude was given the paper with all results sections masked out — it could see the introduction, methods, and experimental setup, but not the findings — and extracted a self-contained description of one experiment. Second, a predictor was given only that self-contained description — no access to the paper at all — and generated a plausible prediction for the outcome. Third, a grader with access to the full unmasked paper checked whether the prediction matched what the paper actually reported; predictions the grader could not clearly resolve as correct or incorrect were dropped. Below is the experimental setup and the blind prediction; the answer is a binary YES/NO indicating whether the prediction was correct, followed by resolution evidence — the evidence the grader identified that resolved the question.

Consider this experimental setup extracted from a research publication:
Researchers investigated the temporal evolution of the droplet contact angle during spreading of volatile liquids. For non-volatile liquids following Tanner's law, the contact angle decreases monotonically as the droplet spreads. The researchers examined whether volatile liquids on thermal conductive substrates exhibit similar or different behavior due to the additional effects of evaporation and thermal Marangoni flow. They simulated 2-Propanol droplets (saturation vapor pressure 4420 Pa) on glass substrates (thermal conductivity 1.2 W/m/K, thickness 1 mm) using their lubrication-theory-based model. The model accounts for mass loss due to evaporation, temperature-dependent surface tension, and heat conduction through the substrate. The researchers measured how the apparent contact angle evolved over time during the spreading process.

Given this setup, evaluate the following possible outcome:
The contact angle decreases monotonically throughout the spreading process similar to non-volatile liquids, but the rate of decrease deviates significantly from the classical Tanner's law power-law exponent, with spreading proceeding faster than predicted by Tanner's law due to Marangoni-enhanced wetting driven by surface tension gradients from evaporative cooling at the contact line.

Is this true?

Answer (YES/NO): NO